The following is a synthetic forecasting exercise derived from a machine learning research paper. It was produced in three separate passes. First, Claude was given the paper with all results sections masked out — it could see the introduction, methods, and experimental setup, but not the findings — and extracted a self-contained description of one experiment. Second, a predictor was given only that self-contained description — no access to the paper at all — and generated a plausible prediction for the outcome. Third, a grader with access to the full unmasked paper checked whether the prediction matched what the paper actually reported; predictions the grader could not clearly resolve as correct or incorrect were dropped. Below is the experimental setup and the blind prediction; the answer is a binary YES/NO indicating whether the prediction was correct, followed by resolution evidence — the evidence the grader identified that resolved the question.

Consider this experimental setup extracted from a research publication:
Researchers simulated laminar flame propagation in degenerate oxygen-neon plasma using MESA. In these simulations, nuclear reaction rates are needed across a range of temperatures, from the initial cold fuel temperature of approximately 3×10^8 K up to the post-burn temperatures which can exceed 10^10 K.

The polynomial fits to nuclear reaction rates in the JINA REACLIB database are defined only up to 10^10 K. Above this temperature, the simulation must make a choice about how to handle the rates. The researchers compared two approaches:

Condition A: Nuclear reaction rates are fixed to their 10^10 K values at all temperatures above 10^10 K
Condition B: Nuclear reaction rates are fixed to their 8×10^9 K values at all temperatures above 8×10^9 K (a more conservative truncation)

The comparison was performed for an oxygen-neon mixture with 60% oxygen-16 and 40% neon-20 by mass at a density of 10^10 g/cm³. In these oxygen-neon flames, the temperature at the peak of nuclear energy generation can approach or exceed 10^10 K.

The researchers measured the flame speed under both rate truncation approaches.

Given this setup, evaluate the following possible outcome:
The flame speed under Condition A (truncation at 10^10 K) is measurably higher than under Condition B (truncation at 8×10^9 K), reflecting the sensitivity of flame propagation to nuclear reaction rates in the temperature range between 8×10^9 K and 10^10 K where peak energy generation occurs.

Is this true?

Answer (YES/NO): YES